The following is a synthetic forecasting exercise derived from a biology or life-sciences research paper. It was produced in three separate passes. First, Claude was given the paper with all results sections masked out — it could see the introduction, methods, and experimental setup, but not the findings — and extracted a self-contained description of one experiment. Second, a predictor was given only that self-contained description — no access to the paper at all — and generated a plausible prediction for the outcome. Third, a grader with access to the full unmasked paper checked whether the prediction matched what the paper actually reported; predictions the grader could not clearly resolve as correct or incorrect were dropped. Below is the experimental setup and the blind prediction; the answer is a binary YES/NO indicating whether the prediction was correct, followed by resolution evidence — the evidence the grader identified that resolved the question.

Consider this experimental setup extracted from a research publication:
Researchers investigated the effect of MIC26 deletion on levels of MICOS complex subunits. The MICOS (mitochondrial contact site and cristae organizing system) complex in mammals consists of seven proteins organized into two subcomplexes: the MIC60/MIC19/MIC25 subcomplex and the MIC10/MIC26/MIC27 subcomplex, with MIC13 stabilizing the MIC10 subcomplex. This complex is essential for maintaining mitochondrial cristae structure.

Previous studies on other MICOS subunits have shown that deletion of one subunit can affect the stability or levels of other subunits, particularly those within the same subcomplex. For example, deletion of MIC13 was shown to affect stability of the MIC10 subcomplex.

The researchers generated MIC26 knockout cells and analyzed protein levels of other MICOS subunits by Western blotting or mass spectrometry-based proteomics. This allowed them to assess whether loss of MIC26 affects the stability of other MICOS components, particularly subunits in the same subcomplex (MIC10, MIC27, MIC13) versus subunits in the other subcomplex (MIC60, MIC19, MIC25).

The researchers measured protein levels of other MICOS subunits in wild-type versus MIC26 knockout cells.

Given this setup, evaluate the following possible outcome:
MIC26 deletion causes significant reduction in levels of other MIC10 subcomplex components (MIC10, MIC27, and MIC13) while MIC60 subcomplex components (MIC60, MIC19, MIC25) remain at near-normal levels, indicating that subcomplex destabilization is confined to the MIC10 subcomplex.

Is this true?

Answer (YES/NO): NO